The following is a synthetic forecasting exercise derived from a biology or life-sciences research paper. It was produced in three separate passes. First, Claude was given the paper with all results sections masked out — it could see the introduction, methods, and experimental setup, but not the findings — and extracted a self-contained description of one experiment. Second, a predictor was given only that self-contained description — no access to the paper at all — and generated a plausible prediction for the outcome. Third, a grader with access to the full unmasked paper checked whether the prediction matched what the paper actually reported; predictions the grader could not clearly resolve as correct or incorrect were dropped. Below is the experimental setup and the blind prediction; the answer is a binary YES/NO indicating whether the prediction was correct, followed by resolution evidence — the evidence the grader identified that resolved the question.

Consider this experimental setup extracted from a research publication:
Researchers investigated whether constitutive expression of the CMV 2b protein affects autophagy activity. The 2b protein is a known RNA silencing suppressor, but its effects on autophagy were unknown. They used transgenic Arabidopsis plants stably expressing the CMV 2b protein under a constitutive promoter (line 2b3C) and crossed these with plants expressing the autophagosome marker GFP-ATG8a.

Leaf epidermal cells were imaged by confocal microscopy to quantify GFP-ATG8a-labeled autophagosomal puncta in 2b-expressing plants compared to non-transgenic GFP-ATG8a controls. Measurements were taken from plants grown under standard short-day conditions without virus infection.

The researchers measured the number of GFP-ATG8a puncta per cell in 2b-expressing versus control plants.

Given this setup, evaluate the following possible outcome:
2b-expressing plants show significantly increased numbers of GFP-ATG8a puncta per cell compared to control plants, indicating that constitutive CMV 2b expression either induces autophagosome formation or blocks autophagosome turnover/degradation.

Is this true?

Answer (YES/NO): NO